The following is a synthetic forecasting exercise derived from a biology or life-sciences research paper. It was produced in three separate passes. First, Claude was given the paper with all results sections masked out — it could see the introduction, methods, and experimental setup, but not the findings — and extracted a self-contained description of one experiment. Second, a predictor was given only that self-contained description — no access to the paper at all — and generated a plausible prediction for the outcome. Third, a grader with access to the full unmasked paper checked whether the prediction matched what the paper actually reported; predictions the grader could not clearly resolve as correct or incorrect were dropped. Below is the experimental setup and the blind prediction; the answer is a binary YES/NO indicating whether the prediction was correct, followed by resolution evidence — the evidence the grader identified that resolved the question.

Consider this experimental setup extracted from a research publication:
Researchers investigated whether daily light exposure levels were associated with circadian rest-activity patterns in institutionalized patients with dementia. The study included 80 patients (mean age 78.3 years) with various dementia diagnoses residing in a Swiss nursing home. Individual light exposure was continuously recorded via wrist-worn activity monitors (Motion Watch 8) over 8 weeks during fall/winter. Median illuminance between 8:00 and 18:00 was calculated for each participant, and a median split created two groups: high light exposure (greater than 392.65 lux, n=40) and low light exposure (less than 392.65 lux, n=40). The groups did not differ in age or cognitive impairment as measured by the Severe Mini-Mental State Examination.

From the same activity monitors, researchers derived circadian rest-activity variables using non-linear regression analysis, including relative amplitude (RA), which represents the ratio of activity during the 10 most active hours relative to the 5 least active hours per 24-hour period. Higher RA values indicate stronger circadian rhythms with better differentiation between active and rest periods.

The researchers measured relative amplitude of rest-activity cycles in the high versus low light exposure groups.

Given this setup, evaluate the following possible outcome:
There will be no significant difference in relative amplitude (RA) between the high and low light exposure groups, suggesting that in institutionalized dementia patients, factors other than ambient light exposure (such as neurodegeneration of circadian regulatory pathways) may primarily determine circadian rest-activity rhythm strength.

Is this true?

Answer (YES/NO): NO